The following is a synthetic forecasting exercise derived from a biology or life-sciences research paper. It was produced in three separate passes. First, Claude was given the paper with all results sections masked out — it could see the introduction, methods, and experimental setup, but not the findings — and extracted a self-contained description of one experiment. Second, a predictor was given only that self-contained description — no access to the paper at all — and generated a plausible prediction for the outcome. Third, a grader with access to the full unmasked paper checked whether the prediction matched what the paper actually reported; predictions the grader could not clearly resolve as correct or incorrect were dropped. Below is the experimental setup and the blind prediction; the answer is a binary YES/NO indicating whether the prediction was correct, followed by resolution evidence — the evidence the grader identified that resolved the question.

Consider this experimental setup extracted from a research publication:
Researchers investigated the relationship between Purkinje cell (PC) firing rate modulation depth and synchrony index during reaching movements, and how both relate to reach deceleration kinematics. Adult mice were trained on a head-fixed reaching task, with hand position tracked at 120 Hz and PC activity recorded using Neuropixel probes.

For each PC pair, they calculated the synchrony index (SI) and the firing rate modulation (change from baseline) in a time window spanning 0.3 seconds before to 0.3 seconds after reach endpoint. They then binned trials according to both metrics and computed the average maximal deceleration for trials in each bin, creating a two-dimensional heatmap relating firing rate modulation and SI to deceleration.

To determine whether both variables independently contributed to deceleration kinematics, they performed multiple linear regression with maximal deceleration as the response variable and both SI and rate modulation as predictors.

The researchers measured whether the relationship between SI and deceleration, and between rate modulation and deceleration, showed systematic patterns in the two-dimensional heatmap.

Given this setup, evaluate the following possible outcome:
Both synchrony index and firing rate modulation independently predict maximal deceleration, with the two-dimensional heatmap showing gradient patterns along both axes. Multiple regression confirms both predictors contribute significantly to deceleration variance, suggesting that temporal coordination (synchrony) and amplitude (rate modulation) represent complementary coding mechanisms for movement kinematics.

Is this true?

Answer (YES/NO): YES